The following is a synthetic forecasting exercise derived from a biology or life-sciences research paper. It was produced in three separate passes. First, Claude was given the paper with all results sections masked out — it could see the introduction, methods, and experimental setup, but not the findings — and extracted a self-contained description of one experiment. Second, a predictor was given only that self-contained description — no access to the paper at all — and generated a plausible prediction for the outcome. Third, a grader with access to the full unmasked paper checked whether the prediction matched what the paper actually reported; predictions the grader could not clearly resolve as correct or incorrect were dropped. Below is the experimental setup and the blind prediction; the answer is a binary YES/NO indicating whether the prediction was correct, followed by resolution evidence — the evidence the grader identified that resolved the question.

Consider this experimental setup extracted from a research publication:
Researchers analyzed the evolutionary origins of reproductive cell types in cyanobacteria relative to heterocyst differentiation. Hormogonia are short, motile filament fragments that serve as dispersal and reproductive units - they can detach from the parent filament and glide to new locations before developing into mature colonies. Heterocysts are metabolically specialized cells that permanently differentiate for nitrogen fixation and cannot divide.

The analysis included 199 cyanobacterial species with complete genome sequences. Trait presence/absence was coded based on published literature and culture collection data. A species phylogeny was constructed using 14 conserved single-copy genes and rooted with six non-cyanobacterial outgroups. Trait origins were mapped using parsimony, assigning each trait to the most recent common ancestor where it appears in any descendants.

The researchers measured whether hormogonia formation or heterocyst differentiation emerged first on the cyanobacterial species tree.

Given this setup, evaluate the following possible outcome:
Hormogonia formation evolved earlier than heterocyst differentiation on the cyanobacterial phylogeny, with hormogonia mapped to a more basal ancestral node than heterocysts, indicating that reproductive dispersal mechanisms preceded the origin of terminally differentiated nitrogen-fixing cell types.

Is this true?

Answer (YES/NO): YES